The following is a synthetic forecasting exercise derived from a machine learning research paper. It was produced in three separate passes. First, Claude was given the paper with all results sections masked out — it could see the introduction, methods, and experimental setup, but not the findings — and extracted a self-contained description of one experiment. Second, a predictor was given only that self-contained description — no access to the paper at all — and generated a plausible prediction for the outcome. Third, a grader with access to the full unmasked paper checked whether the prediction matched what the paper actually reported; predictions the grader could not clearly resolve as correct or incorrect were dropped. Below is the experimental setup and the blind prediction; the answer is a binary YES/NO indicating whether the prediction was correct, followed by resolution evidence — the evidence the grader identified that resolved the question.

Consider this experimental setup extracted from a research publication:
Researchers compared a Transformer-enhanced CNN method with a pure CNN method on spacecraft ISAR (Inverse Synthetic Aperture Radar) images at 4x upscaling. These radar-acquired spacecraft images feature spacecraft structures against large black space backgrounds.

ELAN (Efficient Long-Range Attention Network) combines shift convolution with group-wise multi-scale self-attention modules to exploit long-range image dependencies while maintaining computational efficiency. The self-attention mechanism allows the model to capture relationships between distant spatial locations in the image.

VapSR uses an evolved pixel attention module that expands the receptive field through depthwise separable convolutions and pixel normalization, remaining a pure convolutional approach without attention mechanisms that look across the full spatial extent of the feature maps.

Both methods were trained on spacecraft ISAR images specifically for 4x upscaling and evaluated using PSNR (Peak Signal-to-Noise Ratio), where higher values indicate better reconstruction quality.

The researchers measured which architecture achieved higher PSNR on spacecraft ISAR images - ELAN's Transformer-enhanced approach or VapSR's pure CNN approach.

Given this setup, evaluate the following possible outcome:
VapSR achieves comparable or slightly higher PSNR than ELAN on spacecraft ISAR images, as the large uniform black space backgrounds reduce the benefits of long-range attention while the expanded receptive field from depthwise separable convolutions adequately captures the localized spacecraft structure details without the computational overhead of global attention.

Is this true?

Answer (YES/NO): NO